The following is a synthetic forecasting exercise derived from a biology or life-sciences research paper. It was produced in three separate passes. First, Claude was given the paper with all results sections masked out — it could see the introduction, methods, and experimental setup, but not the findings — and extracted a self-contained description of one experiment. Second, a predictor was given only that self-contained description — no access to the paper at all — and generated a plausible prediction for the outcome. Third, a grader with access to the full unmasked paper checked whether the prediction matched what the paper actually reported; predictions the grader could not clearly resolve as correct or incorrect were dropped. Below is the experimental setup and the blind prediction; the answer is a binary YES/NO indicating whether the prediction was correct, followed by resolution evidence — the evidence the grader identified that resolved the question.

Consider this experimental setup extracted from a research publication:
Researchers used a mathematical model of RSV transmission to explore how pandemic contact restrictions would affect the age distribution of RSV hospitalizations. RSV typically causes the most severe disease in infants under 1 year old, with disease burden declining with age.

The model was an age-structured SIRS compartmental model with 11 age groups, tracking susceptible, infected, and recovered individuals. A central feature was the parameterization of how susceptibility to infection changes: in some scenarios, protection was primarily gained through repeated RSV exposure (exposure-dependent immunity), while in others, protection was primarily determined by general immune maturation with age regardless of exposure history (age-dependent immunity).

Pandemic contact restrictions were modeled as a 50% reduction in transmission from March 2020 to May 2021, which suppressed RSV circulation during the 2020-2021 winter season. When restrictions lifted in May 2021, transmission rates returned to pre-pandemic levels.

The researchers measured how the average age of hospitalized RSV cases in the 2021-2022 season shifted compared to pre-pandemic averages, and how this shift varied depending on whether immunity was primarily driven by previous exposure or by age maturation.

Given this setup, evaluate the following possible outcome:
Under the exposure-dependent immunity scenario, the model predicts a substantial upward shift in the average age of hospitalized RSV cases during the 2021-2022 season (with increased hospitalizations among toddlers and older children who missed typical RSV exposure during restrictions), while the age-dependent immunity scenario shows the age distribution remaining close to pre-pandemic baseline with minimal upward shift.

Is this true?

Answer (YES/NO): YES